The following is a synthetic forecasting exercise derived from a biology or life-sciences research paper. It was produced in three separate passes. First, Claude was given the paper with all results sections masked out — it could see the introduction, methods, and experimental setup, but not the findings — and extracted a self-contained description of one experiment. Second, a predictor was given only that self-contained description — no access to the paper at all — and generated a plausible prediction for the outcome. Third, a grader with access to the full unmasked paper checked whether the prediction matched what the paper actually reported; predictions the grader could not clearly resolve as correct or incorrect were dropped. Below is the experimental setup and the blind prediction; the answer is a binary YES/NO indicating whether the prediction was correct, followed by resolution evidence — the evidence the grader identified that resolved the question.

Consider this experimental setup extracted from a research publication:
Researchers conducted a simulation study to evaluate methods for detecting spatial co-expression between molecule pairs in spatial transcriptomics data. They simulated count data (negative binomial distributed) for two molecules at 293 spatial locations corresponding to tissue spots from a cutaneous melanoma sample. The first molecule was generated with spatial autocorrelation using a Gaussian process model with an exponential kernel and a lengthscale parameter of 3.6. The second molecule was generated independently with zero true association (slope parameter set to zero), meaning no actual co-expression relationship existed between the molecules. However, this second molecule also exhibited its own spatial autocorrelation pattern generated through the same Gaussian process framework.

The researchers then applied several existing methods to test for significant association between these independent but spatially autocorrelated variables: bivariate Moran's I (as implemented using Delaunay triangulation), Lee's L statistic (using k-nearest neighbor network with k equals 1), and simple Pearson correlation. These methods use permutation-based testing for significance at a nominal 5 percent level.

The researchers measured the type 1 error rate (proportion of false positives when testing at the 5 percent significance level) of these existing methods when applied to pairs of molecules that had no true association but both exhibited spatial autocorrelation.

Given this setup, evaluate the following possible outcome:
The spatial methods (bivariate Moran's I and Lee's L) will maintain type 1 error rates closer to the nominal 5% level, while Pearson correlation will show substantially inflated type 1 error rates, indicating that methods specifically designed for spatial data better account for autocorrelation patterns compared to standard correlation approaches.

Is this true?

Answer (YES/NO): NO